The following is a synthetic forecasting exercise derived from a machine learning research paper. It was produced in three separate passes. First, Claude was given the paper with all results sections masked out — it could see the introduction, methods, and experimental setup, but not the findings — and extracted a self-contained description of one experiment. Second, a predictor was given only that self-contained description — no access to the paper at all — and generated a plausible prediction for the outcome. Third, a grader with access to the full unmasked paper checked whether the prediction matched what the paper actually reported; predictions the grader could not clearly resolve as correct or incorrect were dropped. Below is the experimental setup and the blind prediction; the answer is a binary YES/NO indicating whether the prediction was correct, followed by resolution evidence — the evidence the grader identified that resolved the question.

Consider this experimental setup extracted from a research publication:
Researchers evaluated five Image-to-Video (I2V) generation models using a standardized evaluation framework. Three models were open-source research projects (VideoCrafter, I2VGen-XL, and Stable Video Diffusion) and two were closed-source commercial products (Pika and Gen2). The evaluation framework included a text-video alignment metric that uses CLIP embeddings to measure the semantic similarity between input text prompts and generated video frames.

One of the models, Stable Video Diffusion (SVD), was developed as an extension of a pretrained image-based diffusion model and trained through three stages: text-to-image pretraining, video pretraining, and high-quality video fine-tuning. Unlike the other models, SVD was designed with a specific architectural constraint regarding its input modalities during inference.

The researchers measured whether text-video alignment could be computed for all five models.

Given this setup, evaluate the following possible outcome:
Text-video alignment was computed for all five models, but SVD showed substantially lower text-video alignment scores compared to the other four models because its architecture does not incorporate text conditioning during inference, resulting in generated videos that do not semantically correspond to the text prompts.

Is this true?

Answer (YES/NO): NO